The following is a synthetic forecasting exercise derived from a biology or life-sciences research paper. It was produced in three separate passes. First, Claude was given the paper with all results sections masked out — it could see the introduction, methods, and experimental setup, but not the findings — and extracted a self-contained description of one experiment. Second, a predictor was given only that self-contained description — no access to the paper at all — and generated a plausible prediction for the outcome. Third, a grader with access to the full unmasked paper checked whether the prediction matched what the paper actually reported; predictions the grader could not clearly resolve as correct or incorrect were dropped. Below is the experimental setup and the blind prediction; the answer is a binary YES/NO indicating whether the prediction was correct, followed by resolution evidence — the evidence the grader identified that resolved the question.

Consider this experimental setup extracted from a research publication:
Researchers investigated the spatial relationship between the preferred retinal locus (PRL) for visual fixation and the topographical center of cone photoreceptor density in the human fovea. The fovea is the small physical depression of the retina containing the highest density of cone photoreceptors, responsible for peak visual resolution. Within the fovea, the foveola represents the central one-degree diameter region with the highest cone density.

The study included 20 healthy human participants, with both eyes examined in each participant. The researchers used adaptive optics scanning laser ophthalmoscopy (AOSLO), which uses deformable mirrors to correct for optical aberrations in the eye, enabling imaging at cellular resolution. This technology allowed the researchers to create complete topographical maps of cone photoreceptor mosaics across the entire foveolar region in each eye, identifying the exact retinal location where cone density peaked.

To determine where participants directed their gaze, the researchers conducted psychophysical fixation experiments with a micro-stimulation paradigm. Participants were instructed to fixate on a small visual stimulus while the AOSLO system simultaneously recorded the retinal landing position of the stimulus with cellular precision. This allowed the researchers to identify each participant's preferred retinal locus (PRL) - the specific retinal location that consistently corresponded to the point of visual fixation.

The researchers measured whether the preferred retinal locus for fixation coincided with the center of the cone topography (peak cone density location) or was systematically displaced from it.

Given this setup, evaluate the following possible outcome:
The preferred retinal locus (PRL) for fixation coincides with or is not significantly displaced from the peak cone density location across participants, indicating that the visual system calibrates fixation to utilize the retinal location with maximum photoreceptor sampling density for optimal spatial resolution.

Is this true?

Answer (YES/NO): NO